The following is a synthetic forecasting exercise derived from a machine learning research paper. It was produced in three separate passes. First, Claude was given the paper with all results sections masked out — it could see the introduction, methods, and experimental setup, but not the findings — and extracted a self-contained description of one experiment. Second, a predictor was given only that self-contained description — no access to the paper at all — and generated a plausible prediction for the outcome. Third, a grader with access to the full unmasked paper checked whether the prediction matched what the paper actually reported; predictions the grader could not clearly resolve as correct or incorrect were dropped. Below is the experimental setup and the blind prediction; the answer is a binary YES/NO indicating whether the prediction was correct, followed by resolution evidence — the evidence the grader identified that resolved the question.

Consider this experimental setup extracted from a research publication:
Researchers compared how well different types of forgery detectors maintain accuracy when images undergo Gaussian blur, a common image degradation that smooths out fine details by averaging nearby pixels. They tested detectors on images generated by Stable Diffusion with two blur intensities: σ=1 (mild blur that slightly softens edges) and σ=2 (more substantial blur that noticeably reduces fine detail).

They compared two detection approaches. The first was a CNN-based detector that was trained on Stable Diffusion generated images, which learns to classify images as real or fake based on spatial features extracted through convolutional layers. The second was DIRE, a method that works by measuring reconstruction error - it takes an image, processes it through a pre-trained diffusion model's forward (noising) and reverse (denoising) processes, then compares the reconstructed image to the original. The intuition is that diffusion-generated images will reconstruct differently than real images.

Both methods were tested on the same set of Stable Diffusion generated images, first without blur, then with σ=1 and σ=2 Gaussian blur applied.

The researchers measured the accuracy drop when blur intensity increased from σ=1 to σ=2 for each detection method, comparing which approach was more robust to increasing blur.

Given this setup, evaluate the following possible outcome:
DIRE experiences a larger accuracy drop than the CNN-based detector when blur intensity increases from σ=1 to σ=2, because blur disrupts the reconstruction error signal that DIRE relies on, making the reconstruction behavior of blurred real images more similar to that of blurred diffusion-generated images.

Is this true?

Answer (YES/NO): NO